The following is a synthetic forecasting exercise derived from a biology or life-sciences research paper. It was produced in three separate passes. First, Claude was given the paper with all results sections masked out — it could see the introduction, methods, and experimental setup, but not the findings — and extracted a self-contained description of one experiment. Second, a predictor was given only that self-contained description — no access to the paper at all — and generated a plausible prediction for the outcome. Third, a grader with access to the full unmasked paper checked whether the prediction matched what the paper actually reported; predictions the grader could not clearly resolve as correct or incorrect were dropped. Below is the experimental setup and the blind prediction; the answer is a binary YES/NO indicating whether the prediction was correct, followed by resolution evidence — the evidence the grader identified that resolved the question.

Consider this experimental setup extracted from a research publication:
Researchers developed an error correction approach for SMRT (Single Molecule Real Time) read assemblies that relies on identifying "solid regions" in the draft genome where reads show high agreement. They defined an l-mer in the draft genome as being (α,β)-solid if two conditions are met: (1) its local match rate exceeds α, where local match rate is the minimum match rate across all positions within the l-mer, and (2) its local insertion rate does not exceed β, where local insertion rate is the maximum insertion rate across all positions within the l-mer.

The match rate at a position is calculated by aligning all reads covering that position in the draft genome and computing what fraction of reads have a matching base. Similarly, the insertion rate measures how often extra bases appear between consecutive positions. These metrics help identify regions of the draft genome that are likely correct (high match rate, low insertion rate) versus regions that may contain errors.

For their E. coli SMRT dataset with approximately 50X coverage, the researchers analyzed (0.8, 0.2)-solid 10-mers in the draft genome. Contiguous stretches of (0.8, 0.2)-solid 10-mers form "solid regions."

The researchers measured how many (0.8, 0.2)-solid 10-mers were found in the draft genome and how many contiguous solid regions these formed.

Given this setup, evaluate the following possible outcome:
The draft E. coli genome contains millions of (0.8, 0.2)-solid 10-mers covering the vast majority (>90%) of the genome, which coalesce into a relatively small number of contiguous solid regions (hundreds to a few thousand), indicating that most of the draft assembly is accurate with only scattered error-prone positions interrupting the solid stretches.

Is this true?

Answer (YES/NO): NO